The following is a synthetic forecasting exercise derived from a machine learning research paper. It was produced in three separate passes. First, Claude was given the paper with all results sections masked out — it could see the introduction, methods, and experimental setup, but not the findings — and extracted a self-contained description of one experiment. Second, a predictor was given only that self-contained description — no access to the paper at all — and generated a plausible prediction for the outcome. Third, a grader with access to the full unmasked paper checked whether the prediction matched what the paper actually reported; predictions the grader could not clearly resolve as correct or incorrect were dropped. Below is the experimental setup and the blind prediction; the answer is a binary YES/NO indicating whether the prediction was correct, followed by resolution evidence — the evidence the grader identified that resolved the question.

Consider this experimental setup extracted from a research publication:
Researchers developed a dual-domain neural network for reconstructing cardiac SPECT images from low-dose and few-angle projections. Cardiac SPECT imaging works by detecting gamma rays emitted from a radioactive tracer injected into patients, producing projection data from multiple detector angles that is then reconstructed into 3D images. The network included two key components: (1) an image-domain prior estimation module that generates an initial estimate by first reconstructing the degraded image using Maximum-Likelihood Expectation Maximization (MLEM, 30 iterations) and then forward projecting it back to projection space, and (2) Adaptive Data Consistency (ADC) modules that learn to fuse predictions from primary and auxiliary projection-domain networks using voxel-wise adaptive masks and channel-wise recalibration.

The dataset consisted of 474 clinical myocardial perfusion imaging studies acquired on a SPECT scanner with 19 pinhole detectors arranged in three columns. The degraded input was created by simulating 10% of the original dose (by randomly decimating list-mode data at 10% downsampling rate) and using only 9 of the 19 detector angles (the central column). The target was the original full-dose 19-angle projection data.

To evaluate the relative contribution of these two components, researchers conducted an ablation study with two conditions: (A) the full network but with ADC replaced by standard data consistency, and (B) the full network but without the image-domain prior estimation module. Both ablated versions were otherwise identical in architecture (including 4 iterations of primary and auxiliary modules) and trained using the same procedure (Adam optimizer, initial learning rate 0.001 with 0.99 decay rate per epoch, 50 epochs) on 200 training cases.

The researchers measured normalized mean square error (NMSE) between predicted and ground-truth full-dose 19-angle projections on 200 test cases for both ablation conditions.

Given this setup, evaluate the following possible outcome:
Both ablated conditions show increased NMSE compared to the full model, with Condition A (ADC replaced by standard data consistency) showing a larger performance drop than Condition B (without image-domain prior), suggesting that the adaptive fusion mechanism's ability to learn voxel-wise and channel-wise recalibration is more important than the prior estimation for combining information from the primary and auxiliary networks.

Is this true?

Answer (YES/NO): NO